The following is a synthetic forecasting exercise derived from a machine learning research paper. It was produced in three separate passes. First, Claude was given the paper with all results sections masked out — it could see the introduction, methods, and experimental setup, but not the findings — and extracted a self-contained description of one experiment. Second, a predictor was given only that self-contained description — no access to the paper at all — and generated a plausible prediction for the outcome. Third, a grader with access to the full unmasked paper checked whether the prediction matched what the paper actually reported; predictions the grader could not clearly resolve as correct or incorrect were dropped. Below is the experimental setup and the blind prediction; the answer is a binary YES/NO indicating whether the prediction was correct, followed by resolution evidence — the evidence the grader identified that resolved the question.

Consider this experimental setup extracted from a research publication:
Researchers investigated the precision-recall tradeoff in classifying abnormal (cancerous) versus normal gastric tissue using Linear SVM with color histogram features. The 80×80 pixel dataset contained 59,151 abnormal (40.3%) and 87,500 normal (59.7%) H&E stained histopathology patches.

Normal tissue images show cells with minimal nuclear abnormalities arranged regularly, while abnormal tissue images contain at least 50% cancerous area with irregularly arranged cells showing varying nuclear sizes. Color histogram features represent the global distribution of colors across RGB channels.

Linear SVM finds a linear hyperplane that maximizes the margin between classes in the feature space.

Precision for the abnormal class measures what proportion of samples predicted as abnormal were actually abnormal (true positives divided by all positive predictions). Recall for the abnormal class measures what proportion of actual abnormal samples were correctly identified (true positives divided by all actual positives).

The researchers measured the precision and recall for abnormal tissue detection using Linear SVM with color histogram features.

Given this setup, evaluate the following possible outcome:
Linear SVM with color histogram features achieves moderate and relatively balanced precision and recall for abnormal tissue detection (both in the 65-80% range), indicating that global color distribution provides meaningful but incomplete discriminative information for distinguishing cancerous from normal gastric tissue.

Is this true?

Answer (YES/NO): NO